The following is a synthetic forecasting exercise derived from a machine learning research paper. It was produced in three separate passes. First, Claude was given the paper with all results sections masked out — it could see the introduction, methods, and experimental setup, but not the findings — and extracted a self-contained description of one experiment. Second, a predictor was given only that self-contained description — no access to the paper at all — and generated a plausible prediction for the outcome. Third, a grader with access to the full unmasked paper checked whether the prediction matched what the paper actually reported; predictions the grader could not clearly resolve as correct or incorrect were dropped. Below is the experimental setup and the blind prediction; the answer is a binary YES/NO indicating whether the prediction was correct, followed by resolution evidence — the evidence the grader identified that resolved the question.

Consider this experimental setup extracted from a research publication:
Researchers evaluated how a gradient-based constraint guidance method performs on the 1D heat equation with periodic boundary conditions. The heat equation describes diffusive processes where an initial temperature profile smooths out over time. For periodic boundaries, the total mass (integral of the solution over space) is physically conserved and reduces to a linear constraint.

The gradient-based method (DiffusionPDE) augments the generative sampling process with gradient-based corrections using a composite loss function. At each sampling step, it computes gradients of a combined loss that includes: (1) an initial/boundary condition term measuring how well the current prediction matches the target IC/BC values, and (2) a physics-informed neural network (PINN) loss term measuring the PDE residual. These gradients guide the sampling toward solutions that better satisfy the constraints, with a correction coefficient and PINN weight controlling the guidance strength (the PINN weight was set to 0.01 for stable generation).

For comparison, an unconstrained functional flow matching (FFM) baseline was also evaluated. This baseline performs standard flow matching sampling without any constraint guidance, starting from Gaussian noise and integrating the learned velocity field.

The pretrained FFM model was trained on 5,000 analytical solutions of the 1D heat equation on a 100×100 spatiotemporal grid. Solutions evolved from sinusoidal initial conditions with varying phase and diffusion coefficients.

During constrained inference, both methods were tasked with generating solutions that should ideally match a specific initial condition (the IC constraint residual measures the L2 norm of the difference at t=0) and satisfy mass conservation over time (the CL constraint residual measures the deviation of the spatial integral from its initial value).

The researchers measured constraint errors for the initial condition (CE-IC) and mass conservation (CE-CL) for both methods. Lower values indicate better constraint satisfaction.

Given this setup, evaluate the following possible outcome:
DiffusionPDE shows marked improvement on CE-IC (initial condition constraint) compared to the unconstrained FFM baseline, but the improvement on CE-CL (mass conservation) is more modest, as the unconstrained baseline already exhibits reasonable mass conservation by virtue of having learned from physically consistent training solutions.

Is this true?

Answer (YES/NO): NO